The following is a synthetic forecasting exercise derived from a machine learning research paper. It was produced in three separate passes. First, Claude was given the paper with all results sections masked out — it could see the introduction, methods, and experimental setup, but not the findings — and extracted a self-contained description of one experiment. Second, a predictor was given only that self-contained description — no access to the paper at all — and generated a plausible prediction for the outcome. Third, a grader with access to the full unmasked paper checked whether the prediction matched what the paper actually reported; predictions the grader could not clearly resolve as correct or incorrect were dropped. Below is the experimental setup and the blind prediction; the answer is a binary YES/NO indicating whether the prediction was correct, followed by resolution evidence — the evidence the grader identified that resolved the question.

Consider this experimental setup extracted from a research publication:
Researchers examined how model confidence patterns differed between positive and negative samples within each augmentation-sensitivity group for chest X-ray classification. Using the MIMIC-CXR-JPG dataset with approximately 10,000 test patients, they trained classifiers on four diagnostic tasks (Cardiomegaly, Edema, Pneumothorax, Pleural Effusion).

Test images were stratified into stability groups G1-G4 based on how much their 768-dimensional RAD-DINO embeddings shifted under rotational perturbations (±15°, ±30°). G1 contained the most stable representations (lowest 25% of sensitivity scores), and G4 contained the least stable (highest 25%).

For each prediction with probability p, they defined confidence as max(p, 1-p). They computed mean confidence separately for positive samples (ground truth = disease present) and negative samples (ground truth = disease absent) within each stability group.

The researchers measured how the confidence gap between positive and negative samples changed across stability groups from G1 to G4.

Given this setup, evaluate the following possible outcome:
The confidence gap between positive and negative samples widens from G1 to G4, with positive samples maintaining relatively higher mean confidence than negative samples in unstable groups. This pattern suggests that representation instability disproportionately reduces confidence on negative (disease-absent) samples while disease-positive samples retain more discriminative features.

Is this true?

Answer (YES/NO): NO